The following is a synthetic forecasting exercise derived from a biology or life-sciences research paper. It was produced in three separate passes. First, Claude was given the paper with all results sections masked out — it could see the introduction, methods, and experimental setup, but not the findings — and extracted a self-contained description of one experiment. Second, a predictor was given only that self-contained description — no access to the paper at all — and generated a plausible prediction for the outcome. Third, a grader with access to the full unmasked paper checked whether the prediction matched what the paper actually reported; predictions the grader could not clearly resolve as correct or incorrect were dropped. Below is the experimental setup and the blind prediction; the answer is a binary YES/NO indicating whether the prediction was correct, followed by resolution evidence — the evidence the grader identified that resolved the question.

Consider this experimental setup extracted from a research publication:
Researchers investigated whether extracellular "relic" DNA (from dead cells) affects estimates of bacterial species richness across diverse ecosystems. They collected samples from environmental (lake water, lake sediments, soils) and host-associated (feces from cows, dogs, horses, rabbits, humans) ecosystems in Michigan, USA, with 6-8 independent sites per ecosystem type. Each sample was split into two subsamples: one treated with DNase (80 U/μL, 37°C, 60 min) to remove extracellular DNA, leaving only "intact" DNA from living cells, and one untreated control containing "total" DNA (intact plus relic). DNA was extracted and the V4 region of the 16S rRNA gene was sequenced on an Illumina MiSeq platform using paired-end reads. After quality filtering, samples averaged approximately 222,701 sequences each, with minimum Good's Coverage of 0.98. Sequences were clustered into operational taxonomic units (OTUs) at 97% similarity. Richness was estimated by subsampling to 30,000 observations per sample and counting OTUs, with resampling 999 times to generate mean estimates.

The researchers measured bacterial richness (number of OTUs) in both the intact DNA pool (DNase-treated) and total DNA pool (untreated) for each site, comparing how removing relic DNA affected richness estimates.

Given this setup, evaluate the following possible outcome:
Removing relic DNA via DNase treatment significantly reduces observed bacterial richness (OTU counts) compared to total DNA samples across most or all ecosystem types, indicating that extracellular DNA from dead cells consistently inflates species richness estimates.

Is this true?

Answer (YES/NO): NO